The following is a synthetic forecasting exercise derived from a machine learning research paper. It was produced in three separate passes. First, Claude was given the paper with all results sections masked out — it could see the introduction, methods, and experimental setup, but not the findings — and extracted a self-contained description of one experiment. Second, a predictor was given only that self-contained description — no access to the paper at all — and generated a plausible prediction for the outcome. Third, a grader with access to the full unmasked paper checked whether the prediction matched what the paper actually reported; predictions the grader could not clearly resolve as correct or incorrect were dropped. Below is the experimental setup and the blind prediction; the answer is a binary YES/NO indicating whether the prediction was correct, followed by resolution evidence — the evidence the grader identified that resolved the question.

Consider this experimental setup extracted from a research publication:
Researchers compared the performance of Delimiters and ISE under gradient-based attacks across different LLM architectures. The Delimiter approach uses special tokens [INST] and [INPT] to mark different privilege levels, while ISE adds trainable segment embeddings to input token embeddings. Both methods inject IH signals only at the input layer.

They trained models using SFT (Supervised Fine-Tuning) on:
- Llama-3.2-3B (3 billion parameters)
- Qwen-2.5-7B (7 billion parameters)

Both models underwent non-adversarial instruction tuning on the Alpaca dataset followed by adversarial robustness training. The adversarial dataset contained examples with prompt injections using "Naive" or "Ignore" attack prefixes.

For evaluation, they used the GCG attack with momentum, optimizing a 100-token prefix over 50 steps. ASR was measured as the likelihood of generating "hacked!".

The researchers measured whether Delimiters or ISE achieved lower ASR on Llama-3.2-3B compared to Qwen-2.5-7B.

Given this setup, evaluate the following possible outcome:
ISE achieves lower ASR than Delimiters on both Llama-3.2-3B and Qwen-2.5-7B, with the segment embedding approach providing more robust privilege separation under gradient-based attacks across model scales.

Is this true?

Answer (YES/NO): NO